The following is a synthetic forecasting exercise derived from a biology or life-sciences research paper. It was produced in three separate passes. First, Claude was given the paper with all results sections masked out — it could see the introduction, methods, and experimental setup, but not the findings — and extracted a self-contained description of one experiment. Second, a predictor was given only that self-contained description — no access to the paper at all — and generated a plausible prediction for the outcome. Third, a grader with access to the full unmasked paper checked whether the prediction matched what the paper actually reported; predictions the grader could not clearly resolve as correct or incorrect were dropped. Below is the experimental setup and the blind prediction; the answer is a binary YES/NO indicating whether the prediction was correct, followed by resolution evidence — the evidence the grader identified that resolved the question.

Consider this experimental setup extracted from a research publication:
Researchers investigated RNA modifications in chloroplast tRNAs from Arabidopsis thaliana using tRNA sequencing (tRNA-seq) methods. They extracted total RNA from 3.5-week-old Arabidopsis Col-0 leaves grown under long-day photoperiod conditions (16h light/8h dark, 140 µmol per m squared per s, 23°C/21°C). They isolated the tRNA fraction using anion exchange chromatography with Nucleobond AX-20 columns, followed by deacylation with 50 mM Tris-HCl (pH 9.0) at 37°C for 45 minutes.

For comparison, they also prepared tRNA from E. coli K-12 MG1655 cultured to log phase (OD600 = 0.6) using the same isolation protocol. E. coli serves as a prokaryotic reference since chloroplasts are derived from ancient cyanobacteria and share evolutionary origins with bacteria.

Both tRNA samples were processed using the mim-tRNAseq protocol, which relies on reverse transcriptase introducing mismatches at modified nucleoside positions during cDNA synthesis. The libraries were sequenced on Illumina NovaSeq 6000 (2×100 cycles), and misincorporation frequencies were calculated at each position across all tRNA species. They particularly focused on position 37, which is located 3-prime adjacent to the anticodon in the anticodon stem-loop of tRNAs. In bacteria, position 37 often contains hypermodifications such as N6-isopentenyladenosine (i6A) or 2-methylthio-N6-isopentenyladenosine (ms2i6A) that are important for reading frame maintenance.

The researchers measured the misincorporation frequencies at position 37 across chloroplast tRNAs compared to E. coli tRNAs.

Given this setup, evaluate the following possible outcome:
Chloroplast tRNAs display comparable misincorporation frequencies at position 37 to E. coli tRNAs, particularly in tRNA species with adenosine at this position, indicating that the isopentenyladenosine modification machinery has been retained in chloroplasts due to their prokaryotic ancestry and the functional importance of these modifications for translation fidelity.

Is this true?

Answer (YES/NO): YES